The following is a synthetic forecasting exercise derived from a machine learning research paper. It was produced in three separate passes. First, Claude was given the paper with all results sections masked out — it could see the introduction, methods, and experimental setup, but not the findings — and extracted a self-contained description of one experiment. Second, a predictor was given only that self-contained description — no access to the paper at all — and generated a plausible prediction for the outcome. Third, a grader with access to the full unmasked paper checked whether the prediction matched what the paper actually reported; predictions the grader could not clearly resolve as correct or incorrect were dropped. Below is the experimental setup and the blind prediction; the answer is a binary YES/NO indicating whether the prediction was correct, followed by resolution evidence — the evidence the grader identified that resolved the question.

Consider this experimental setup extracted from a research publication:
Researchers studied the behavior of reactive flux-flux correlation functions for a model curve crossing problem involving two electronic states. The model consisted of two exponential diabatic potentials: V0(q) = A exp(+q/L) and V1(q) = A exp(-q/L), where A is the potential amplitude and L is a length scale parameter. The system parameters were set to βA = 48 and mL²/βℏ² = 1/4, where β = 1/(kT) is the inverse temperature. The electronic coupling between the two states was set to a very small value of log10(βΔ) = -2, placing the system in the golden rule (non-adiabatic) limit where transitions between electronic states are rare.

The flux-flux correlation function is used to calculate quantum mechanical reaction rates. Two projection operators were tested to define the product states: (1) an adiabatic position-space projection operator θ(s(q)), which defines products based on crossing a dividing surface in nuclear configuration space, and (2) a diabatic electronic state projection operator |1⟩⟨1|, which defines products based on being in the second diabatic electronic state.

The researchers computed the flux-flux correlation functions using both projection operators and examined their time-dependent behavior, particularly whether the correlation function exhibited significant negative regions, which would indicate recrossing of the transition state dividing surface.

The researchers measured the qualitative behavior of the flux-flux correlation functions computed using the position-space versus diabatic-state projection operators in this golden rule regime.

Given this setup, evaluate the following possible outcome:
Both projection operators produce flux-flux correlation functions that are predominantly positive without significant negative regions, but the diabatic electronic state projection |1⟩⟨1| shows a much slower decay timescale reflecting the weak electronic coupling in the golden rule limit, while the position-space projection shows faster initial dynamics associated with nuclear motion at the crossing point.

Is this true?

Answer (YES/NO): NO